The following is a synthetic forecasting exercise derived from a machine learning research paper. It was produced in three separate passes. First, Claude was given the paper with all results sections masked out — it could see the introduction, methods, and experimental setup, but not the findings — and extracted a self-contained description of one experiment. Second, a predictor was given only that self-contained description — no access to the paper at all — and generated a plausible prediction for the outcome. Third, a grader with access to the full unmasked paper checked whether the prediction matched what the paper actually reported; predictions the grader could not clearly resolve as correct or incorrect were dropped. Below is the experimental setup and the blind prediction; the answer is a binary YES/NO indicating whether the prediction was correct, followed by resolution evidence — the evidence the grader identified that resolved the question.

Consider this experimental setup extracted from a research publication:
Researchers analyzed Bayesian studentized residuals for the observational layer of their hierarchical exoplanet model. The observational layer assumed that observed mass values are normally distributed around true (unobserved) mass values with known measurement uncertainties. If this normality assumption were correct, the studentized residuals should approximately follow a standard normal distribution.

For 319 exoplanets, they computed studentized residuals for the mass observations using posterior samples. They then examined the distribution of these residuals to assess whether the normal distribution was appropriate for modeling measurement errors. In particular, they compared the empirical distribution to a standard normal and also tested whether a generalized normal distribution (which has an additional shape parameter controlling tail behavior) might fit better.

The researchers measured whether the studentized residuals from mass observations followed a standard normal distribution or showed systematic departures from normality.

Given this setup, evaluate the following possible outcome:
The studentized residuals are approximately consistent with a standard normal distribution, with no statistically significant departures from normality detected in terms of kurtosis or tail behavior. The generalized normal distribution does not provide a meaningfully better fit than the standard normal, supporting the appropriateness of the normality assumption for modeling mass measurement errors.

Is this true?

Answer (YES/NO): NO